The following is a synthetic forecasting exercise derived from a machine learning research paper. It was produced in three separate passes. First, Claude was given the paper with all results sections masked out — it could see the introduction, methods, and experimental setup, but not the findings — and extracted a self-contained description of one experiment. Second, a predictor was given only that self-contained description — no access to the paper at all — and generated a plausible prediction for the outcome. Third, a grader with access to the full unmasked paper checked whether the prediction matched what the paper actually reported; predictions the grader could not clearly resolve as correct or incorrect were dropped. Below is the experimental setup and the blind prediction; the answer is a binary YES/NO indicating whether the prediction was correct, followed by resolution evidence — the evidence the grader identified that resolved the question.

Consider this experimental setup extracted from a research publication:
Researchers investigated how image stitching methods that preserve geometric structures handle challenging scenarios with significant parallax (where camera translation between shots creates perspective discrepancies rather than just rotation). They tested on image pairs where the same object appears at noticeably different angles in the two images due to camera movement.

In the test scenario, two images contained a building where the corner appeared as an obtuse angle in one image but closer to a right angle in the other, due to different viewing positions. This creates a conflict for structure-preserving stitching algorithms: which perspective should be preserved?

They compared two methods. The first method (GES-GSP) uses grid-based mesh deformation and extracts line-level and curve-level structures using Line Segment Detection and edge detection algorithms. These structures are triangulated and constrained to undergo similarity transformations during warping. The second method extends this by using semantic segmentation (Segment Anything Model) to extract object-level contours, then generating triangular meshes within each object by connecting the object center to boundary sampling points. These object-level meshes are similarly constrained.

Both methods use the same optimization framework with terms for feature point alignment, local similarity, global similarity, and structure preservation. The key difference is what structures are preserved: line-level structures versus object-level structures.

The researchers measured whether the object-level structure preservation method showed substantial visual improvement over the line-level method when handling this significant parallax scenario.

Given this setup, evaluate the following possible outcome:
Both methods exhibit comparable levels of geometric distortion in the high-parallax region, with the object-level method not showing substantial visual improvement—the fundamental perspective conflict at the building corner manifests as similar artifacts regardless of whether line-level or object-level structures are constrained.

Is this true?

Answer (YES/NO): YES